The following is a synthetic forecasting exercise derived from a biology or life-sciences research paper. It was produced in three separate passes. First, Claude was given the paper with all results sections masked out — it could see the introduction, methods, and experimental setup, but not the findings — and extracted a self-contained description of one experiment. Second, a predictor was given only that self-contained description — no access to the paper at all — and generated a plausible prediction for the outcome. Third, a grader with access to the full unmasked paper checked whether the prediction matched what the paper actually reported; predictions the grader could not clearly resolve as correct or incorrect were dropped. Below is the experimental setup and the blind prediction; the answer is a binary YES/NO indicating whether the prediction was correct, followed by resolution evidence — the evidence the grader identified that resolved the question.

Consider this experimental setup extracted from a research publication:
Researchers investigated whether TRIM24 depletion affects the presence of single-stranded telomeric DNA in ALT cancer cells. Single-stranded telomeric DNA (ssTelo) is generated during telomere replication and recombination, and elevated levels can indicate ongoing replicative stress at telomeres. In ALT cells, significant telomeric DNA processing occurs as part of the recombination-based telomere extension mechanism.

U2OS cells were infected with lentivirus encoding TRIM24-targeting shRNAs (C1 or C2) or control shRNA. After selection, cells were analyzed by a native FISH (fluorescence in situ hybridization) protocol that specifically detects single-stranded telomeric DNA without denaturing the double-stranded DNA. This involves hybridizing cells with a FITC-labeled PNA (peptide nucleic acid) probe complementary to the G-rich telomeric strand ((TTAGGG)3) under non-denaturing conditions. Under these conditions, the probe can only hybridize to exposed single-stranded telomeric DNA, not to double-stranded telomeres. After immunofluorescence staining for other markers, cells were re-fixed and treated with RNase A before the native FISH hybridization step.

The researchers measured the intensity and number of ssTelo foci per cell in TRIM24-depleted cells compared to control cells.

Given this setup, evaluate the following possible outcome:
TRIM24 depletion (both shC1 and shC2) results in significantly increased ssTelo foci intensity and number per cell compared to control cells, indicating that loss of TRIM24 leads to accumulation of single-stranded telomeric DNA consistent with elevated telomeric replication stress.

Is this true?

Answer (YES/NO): NO